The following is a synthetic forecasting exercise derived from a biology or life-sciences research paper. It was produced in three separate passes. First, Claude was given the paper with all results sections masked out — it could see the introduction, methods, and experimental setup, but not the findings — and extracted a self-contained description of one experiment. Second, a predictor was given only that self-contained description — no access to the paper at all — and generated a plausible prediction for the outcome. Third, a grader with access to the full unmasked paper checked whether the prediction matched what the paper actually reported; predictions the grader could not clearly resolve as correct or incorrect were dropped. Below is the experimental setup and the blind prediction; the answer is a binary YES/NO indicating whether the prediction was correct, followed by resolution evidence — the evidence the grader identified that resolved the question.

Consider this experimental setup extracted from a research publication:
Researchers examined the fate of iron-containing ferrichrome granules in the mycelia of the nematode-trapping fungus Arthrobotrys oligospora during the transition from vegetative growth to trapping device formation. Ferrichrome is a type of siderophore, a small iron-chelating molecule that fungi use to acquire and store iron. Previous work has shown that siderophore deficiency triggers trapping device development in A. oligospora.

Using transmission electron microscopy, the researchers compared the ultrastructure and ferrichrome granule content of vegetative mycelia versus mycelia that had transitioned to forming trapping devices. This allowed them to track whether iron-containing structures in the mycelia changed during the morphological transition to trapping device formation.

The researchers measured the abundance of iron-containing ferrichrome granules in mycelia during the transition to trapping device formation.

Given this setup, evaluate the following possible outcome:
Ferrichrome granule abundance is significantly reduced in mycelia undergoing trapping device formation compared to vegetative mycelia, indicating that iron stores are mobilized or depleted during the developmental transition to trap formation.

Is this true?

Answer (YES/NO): NO